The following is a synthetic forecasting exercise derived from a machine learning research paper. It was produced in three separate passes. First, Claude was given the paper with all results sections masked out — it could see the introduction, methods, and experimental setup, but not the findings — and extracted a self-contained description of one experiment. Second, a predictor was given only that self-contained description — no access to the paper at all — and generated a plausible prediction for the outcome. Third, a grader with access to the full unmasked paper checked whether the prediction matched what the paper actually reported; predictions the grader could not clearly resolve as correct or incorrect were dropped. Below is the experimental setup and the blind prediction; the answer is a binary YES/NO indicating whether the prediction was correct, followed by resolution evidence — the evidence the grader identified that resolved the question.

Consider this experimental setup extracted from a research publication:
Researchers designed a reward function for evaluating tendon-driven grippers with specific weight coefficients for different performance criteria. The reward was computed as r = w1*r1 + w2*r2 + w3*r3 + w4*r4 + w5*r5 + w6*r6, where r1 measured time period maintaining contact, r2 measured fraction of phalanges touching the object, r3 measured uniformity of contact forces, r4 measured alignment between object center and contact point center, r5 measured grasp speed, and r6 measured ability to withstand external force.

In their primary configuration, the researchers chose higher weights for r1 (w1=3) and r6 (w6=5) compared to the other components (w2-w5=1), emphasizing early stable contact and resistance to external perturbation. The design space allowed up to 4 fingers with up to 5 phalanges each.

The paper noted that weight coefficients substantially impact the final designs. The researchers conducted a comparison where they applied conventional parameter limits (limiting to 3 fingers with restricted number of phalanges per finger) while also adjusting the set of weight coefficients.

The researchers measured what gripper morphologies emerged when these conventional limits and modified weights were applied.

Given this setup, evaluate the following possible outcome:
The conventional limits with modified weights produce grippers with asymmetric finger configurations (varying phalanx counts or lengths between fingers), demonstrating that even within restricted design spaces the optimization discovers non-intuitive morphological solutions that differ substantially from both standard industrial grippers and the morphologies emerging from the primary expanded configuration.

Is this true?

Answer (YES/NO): NO